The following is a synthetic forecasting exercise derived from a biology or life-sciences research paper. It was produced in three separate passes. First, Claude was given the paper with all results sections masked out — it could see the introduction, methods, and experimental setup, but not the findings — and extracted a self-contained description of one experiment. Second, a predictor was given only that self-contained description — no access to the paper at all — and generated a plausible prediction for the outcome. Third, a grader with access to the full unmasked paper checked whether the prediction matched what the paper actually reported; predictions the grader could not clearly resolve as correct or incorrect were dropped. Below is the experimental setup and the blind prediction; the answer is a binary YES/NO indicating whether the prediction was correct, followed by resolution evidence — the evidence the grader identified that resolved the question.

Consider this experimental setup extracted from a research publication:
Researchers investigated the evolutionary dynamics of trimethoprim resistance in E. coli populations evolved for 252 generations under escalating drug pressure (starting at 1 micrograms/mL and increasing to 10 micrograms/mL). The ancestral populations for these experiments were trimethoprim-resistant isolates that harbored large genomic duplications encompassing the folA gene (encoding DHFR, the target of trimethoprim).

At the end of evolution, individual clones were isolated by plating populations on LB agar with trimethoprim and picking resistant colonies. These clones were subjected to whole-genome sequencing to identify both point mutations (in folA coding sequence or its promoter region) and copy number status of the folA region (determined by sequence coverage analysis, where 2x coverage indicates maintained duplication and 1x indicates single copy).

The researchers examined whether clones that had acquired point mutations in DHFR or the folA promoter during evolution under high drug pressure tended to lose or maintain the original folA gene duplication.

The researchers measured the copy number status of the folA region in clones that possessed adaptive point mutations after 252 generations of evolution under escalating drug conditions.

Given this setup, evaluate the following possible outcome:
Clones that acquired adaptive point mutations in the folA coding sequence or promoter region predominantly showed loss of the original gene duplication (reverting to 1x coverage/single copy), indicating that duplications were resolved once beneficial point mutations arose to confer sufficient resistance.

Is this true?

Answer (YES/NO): NO